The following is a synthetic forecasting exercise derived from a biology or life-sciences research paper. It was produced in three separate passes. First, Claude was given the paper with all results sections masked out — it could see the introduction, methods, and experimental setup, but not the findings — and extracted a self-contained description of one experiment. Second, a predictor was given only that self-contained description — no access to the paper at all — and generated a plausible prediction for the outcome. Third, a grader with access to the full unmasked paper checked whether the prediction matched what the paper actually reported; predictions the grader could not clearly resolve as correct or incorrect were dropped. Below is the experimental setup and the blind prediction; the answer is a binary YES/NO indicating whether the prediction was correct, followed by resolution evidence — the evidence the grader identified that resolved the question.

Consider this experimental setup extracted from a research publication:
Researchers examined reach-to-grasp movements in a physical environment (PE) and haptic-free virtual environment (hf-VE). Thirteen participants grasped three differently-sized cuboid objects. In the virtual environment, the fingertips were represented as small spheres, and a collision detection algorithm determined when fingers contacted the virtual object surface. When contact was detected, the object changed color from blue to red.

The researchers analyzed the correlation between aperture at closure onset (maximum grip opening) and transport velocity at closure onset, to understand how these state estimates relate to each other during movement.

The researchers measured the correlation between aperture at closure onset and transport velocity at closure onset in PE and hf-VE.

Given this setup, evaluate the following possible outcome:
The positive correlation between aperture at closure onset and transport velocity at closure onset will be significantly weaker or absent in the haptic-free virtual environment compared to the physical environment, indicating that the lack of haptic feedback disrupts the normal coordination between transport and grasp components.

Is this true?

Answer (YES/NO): NO